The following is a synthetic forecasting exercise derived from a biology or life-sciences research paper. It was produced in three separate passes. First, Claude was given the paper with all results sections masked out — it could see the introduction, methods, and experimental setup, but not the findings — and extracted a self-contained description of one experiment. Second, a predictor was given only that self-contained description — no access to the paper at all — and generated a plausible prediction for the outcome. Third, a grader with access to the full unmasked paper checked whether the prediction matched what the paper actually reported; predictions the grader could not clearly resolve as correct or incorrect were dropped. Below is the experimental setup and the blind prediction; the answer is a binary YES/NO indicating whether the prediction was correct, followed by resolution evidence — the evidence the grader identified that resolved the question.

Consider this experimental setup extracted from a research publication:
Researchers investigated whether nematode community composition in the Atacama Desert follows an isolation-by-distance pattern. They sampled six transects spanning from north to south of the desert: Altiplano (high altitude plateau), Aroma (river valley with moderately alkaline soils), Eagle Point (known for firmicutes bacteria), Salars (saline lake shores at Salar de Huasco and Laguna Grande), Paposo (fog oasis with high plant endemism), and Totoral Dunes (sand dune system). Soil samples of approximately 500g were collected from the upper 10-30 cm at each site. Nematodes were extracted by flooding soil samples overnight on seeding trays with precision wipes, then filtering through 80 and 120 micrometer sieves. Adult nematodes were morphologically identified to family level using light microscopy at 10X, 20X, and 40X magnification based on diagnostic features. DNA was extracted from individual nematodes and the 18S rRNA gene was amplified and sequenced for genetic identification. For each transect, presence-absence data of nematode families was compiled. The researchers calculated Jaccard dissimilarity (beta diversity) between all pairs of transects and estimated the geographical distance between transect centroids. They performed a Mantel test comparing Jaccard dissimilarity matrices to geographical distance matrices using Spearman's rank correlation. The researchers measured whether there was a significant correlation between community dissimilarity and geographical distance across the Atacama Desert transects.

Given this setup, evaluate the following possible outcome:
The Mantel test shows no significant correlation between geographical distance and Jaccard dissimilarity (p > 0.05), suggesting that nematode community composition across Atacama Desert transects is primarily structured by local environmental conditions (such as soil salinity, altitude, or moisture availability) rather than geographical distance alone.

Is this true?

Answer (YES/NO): NO